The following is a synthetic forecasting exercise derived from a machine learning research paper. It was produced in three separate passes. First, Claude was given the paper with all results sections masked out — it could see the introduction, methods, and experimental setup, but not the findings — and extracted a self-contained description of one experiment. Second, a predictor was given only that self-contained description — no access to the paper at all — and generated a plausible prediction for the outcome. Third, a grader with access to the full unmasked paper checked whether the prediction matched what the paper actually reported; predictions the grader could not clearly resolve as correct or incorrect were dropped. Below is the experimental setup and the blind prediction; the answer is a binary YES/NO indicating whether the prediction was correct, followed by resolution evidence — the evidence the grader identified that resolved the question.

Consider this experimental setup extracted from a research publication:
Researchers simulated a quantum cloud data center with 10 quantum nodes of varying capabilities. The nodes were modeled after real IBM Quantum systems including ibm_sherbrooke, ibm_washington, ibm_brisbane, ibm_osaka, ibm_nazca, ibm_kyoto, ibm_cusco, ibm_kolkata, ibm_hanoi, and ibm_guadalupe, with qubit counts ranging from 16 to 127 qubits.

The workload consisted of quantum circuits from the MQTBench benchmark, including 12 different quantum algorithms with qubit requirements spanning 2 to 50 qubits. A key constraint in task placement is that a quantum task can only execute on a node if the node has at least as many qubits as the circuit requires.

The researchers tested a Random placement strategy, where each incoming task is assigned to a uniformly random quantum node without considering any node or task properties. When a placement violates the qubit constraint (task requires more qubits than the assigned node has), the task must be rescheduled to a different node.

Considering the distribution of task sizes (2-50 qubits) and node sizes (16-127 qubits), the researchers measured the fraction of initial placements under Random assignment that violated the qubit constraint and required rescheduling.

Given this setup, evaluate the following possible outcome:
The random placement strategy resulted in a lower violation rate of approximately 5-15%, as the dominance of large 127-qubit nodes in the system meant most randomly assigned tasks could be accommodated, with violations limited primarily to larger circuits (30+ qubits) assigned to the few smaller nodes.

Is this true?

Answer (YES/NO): YES